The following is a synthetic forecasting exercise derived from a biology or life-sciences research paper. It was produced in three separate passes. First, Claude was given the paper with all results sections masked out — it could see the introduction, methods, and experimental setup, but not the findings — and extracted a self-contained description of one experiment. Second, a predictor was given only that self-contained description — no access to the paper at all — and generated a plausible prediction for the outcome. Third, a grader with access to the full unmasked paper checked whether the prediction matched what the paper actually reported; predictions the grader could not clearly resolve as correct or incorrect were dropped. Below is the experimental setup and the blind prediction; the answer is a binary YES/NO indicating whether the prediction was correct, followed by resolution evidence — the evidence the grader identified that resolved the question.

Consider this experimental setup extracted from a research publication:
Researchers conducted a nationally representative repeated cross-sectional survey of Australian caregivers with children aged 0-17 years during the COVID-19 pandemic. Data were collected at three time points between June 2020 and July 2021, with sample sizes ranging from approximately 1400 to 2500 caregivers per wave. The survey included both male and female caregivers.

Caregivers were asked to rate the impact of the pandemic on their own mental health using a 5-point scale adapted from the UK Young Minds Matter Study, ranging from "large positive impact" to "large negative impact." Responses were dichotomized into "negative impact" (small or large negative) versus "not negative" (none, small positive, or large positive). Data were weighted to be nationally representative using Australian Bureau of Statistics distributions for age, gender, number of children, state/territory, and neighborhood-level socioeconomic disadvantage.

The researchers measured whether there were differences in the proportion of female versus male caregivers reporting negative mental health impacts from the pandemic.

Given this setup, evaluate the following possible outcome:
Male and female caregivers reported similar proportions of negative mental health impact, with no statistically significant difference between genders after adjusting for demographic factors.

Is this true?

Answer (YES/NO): NO